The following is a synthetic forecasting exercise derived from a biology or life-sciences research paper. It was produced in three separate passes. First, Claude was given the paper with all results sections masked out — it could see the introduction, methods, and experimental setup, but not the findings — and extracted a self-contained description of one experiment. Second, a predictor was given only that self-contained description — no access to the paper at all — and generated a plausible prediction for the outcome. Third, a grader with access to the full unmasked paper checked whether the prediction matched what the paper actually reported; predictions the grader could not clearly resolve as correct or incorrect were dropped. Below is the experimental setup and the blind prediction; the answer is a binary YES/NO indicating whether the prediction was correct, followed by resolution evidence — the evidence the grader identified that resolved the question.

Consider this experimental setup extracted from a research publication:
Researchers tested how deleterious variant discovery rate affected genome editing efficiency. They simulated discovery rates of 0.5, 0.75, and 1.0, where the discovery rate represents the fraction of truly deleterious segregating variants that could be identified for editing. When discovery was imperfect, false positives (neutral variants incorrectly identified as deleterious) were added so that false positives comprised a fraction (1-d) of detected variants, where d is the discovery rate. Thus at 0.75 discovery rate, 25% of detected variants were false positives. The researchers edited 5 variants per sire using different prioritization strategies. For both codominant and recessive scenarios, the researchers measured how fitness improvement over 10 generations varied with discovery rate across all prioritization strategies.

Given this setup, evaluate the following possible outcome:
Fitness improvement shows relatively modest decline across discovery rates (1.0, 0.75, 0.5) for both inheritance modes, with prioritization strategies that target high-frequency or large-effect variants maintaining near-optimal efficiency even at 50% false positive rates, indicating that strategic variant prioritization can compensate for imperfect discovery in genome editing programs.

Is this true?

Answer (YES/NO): NO